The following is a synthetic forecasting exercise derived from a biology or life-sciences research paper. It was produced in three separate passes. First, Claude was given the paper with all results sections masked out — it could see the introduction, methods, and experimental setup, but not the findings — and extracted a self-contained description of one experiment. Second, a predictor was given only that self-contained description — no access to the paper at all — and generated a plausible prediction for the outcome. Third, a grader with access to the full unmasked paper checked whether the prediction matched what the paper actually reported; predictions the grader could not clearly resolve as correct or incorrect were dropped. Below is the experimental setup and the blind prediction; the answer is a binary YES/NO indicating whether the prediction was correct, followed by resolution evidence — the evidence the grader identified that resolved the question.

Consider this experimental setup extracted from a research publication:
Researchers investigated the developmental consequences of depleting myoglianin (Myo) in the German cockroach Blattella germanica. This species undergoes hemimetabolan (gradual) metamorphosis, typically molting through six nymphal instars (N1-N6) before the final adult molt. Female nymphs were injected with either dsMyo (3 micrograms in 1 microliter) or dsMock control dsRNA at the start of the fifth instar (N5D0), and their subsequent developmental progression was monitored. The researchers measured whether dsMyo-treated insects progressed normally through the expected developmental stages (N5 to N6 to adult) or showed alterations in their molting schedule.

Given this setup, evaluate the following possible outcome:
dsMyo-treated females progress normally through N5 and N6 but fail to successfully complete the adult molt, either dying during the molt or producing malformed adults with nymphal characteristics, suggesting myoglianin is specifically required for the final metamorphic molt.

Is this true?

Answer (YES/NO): NO